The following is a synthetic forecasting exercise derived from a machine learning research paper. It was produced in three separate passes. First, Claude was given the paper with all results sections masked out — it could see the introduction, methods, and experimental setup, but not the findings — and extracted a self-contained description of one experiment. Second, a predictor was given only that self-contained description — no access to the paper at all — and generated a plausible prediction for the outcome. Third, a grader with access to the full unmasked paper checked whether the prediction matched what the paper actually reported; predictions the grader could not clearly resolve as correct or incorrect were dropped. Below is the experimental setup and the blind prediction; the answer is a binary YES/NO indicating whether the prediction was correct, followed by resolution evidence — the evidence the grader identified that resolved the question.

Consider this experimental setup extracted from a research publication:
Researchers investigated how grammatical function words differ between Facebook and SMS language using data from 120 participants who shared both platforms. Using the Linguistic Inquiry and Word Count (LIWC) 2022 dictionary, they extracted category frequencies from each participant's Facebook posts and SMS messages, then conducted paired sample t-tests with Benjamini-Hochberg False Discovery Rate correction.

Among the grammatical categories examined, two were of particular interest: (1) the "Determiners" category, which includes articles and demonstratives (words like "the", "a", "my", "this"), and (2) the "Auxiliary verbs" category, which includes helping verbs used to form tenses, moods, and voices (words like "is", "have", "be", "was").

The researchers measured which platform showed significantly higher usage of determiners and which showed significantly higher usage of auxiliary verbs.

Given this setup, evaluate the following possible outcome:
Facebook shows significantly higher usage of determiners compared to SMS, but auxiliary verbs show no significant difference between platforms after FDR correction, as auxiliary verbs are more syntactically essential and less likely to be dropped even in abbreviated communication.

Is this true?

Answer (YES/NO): NO